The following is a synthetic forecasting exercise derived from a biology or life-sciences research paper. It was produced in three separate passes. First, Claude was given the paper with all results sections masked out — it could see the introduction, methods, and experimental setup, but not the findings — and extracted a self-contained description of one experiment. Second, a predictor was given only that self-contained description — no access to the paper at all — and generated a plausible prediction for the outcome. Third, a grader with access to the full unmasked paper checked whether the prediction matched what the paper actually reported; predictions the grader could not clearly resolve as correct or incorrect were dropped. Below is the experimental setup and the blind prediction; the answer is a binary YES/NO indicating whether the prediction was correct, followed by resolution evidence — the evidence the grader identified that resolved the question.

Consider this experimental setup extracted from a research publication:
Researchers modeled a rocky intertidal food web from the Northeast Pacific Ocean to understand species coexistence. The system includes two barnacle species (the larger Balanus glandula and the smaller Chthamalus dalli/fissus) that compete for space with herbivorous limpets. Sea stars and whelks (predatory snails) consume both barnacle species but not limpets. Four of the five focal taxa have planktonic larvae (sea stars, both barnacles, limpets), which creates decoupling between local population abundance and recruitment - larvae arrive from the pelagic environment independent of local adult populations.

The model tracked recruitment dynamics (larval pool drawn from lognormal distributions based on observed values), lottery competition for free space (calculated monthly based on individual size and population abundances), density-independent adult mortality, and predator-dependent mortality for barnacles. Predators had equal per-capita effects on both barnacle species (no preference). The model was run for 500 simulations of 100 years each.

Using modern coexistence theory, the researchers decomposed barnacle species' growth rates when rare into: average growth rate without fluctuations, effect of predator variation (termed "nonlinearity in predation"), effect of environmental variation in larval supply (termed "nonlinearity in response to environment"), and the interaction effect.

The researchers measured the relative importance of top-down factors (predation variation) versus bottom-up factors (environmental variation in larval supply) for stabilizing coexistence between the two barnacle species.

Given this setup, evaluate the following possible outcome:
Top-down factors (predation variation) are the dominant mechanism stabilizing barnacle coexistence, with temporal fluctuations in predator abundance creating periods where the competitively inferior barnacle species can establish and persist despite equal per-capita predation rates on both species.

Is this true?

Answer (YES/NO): NO